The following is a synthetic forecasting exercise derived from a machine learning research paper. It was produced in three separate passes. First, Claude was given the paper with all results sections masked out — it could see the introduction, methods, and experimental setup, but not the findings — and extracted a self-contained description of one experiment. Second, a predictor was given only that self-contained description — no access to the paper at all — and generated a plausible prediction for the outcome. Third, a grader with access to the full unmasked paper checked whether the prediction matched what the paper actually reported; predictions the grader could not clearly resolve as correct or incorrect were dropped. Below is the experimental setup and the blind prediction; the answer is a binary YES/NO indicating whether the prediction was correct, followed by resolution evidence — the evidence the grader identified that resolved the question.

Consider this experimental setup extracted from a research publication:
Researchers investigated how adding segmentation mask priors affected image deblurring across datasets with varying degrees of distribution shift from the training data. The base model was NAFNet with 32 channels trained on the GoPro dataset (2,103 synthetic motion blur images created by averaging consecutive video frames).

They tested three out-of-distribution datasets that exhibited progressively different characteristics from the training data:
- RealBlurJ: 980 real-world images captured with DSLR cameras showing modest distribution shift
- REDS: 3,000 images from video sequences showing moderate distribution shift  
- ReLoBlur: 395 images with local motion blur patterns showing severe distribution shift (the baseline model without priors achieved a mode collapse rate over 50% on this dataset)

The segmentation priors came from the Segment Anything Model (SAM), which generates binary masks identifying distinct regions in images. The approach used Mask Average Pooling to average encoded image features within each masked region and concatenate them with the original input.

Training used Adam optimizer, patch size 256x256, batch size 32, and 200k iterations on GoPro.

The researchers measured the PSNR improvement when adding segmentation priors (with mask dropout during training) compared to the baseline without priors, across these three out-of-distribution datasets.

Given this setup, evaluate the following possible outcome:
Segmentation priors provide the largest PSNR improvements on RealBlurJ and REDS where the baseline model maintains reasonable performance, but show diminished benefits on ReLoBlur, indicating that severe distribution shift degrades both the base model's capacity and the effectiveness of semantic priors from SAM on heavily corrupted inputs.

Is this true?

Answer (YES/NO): NO